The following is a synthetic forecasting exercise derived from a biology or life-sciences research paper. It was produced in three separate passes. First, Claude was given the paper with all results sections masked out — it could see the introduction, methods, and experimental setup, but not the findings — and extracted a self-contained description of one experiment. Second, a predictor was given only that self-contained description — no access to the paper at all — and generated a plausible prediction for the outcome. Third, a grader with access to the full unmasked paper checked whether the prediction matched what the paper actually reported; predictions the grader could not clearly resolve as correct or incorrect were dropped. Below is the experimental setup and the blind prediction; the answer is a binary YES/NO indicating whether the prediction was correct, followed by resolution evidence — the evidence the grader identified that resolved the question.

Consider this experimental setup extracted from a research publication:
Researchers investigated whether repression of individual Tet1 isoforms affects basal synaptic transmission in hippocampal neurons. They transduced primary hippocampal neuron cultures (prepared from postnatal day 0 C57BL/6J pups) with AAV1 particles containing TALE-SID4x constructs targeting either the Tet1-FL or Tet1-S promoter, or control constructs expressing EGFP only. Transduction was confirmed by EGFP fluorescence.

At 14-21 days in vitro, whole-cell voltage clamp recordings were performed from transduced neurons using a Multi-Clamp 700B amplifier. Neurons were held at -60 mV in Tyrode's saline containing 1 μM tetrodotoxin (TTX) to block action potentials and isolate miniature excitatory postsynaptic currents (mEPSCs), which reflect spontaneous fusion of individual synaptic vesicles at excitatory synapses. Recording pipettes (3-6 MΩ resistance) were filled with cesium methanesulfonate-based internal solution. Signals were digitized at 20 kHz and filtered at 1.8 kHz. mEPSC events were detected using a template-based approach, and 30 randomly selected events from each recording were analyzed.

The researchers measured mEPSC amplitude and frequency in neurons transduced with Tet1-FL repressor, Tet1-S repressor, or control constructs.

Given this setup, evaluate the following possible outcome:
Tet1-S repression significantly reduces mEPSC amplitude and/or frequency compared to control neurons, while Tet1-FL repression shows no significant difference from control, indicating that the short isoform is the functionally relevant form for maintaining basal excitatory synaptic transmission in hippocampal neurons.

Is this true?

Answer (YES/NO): NO